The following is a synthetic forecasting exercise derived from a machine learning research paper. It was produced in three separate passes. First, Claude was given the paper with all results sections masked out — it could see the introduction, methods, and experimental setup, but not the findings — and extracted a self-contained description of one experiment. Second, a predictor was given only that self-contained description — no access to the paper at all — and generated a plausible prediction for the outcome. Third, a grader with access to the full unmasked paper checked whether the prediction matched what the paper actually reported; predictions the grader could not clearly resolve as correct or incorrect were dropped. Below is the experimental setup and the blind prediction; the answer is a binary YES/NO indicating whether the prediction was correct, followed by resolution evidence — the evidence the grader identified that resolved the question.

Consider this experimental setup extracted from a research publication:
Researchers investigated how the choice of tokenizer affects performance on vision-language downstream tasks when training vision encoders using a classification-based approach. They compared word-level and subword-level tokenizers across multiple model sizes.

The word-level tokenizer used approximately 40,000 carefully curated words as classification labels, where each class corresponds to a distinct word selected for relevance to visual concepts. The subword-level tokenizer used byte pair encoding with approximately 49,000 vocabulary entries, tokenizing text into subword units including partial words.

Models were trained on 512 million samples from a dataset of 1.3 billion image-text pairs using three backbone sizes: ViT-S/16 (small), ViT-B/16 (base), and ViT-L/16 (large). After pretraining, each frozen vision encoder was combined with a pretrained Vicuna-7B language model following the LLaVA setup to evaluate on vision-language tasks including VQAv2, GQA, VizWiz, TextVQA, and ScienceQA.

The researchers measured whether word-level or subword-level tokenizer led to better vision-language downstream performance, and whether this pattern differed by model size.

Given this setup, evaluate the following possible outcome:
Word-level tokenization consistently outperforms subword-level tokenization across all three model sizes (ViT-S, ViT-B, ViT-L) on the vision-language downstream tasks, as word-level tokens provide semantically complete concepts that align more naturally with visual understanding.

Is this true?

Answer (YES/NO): NO